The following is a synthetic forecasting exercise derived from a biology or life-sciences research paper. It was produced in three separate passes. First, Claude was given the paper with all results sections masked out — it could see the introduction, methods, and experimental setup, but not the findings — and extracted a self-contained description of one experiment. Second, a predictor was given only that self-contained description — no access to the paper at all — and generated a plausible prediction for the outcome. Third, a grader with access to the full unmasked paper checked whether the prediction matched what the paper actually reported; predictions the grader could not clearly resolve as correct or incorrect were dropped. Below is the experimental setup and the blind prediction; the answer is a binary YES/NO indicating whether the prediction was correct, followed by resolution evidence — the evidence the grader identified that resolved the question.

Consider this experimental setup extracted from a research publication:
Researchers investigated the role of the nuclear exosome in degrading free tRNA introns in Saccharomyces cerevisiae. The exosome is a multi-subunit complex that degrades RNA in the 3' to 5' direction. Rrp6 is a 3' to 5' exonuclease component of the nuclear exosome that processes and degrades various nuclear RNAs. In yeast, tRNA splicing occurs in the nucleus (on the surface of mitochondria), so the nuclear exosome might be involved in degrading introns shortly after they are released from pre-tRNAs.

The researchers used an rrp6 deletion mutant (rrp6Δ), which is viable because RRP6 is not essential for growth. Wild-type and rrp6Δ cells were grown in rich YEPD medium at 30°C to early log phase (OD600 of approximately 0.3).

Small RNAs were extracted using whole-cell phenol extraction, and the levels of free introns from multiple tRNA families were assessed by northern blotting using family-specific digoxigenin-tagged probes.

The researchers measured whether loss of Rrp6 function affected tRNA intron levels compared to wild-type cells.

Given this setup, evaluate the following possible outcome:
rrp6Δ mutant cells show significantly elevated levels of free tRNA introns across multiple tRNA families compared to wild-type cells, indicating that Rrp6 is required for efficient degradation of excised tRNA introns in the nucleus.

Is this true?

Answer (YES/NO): NO